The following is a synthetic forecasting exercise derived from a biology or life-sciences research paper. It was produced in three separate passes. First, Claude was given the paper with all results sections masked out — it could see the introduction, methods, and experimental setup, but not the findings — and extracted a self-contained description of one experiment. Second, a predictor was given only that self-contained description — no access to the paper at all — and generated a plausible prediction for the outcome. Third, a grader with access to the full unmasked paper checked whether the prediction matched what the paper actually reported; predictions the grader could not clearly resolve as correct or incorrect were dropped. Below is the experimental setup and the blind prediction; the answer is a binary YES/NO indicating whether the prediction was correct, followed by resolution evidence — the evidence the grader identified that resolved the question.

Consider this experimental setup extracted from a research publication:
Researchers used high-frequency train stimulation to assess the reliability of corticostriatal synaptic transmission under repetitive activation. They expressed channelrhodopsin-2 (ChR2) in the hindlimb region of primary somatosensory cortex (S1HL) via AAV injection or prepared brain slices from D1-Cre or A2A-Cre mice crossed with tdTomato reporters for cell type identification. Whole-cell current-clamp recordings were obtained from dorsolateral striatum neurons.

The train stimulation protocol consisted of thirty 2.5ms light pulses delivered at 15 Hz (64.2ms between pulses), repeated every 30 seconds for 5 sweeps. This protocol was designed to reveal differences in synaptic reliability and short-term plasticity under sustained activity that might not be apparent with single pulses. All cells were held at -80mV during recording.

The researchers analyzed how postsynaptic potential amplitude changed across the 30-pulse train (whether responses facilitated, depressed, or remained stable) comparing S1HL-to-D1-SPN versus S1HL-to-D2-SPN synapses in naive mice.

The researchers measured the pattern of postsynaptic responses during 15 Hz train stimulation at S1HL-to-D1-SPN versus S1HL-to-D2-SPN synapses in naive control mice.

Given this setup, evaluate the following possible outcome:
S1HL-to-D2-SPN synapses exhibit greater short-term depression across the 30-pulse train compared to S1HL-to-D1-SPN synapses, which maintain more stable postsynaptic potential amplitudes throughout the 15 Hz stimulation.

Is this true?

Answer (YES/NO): NO